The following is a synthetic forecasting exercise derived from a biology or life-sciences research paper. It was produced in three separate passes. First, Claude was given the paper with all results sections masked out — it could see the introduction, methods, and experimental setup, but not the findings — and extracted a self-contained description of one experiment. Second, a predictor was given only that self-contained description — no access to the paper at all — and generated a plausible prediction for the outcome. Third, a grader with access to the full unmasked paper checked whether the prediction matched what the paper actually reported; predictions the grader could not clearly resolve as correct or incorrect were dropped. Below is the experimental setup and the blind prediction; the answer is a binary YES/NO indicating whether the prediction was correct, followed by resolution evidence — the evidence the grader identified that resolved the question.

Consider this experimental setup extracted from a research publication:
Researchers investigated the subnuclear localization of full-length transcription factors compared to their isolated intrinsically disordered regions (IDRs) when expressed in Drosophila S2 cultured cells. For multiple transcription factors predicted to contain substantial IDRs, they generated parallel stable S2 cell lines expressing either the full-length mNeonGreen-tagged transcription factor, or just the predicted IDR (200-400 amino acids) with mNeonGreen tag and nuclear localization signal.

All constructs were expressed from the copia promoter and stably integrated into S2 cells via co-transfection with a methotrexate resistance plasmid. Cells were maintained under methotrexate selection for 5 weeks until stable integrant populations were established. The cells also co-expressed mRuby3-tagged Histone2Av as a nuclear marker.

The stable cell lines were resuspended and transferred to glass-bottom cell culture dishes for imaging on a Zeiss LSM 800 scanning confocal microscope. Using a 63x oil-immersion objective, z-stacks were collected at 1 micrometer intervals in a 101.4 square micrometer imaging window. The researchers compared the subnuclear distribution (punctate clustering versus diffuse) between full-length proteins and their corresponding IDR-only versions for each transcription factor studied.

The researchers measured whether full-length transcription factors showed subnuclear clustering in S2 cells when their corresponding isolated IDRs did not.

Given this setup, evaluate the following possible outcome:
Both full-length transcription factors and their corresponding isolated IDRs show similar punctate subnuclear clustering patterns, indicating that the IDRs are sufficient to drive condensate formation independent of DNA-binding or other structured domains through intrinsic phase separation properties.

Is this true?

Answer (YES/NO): NO